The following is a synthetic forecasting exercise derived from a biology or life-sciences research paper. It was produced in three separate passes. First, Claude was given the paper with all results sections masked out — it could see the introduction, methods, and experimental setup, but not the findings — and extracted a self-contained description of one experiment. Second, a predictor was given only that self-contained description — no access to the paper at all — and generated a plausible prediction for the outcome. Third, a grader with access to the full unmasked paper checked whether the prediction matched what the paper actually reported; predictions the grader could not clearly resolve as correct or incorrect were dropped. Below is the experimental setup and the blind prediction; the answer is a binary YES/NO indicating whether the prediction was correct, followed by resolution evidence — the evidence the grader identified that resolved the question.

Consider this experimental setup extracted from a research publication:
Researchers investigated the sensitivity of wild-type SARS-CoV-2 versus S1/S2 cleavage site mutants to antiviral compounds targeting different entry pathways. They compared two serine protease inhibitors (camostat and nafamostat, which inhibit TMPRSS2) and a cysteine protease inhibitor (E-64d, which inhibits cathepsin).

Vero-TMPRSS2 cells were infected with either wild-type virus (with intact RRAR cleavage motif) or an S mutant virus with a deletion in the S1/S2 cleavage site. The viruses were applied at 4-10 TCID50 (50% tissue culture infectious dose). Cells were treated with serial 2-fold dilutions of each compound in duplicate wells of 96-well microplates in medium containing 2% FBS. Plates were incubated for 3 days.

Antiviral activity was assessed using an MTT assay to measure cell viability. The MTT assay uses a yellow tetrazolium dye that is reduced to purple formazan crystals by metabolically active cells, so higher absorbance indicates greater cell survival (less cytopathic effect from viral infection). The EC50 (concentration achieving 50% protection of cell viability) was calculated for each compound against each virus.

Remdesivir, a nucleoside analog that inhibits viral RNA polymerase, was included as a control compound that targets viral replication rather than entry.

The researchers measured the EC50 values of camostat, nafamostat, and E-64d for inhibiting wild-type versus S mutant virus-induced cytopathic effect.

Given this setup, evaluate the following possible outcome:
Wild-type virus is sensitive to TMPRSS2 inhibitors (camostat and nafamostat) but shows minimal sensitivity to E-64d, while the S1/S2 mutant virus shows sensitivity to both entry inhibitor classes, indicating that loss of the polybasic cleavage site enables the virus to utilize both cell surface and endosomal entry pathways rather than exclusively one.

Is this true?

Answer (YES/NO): NO